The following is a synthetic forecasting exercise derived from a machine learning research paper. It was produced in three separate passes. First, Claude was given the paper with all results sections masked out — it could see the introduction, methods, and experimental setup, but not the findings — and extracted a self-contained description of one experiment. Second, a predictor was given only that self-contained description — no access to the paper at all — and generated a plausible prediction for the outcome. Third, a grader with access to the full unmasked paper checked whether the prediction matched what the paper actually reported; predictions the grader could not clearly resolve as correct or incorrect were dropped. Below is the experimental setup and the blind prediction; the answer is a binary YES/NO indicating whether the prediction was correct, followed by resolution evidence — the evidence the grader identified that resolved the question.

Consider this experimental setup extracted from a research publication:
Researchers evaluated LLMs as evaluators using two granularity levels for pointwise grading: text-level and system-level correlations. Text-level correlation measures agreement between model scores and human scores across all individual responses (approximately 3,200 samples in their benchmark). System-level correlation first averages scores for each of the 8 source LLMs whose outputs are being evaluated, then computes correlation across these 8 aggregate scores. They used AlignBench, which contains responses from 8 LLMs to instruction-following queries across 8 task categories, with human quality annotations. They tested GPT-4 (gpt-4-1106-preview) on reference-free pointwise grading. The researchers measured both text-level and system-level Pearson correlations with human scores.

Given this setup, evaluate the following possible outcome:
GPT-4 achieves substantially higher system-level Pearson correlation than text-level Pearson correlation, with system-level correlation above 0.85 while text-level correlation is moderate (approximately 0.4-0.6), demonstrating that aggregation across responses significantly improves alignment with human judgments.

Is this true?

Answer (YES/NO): YES